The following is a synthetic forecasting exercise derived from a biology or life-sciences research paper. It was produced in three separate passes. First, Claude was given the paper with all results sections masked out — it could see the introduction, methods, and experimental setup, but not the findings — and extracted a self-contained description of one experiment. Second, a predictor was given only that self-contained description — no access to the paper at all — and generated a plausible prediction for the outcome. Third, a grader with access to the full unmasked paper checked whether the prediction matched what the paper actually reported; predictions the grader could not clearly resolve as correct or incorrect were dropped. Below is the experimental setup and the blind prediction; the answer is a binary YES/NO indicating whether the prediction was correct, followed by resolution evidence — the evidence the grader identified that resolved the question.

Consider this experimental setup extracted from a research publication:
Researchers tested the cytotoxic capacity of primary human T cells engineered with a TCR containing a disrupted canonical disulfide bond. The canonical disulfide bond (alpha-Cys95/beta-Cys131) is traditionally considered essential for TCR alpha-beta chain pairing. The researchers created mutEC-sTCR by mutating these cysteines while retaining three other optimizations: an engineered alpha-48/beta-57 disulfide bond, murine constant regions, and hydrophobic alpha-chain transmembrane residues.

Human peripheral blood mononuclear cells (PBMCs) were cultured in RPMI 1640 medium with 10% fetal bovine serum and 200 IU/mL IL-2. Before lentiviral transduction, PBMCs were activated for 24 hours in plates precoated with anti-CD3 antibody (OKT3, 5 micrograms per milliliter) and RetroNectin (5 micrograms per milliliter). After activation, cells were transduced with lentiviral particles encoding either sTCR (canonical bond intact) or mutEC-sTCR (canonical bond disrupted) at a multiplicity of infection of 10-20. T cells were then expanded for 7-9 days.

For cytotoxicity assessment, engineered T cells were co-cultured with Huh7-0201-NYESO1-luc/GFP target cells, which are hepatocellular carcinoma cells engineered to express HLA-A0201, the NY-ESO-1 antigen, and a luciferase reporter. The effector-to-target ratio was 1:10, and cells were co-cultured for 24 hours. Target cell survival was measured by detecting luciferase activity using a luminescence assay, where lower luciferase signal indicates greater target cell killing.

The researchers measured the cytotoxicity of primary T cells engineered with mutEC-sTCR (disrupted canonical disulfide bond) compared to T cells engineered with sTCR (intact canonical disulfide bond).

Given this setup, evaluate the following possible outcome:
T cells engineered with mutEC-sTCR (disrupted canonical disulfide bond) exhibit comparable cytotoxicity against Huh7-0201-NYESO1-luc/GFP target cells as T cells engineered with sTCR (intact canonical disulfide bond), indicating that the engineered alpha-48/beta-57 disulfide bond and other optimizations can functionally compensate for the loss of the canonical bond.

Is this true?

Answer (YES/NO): YES